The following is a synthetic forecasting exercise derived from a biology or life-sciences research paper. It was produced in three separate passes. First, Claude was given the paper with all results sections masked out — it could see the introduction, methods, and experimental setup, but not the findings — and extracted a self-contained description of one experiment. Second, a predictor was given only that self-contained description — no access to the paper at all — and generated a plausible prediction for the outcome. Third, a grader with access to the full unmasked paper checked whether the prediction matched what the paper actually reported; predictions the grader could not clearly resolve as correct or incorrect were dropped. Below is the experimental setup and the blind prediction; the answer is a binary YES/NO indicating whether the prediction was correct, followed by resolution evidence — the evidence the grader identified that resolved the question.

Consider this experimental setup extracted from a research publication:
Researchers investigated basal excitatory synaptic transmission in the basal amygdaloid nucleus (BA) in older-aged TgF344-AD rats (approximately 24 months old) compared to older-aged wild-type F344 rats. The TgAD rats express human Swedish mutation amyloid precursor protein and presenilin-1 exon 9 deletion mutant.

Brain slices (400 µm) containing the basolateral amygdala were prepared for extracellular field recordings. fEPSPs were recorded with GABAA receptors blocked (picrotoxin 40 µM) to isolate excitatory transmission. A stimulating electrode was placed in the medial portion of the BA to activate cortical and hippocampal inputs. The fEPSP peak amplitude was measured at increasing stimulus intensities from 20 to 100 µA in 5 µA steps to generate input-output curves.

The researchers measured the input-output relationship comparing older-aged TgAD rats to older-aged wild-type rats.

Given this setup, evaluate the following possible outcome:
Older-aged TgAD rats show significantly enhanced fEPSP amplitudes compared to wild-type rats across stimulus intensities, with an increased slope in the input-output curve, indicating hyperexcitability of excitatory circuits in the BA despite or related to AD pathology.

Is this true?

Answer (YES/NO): YES